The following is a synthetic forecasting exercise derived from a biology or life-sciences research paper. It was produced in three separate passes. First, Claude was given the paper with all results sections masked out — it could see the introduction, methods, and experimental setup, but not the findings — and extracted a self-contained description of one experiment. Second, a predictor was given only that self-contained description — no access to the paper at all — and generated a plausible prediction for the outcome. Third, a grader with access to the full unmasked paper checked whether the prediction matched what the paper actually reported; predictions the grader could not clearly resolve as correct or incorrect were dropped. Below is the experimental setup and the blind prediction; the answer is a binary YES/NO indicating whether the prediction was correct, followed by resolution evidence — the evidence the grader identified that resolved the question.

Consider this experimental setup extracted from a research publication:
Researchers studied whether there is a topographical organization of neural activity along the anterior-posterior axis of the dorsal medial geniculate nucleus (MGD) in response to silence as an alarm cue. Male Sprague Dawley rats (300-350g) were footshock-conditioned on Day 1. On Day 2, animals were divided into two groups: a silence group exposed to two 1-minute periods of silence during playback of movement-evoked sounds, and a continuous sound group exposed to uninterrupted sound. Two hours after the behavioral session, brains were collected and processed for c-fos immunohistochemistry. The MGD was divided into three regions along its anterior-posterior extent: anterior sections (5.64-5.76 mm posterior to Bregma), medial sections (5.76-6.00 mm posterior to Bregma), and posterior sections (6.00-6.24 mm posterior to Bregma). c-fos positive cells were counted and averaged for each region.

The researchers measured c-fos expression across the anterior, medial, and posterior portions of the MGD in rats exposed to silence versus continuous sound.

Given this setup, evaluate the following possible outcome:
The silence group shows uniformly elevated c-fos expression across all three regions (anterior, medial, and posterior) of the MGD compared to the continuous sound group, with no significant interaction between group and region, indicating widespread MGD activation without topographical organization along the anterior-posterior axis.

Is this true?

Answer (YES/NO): NO